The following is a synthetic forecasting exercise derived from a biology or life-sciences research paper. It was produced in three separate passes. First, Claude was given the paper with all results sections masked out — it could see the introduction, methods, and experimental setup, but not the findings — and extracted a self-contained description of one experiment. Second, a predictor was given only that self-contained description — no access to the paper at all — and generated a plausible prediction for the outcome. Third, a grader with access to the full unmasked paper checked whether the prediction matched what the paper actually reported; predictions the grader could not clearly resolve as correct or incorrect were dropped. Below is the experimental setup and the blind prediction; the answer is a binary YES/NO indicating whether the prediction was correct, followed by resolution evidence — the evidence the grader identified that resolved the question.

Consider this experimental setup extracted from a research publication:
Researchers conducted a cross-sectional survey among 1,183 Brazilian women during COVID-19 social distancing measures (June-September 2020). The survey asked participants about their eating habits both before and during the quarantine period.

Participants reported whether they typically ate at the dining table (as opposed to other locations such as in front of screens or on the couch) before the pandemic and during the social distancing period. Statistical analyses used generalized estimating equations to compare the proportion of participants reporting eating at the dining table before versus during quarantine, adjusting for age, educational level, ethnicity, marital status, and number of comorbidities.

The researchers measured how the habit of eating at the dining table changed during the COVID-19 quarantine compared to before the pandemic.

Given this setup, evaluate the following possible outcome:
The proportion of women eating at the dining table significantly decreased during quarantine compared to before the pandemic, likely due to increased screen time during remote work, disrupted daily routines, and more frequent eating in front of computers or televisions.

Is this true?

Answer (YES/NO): NO